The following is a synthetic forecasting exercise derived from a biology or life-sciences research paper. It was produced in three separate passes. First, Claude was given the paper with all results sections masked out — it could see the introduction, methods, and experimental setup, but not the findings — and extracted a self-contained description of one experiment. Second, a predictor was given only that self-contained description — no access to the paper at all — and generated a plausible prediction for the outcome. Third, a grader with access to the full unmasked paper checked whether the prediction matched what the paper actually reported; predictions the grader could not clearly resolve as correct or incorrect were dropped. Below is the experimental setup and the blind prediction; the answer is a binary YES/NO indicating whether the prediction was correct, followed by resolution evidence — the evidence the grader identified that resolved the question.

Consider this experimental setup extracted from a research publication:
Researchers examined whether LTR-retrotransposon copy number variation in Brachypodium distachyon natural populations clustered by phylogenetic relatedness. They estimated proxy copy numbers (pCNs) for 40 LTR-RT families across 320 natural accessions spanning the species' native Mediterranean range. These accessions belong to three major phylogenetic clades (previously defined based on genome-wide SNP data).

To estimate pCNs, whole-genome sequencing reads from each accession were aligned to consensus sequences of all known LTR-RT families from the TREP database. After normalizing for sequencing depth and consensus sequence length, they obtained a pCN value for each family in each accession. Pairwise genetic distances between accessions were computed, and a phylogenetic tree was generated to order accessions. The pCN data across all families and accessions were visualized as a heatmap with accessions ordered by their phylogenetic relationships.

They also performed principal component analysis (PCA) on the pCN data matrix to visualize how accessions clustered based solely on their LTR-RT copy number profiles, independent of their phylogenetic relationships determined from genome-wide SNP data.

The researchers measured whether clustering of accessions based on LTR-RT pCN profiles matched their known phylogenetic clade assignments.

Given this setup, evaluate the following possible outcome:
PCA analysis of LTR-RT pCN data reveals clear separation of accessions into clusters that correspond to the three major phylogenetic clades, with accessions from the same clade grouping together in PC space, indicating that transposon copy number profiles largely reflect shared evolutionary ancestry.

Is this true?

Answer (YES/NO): NO